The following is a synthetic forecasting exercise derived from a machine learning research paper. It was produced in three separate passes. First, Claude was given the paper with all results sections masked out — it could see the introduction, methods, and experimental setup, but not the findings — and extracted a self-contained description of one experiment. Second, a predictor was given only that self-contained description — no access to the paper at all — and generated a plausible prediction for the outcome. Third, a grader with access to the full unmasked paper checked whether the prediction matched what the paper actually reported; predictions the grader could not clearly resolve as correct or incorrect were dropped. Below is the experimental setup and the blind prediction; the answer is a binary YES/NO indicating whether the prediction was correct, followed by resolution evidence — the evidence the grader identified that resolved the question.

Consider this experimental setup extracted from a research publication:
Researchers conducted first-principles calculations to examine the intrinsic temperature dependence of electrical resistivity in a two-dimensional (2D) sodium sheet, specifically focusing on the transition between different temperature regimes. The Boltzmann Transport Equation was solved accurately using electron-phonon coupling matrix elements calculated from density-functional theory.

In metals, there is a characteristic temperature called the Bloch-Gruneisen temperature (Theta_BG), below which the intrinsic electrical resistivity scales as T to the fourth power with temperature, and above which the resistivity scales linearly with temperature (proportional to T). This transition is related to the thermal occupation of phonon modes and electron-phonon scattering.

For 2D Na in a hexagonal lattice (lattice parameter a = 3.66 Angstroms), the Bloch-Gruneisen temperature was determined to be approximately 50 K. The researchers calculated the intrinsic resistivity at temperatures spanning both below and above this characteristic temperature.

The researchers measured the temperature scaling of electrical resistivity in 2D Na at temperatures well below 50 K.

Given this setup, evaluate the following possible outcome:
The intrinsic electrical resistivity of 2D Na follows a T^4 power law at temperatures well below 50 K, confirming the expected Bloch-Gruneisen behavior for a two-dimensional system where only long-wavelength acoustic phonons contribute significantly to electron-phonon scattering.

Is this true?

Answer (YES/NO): YES